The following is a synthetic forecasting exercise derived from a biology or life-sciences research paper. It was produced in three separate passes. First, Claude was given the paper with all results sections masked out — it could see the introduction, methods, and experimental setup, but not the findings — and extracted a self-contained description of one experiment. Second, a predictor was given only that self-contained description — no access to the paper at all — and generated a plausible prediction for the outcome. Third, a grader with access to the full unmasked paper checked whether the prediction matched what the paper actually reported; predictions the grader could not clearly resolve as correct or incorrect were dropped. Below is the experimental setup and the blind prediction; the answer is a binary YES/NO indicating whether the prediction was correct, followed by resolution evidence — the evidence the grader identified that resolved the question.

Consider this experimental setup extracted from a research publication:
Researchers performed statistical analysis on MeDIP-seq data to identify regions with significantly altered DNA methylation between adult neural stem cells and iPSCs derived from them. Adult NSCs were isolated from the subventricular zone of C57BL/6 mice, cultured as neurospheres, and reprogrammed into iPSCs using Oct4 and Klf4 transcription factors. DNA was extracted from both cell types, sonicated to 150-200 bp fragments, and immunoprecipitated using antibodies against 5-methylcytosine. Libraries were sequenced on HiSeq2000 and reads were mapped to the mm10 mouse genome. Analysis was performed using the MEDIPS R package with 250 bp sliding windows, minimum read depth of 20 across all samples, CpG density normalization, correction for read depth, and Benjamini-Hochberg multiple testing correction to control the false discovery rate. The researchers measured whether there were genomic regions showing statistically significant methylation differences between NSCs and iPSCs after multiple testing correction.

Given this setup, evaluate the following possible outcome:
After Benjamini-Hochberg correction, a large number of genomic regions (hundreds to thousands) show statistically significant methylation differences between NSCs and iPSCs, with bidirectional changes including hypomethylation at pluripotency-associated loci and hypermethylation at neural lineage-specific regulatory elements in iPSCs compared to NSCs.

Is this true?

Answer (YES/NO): NO